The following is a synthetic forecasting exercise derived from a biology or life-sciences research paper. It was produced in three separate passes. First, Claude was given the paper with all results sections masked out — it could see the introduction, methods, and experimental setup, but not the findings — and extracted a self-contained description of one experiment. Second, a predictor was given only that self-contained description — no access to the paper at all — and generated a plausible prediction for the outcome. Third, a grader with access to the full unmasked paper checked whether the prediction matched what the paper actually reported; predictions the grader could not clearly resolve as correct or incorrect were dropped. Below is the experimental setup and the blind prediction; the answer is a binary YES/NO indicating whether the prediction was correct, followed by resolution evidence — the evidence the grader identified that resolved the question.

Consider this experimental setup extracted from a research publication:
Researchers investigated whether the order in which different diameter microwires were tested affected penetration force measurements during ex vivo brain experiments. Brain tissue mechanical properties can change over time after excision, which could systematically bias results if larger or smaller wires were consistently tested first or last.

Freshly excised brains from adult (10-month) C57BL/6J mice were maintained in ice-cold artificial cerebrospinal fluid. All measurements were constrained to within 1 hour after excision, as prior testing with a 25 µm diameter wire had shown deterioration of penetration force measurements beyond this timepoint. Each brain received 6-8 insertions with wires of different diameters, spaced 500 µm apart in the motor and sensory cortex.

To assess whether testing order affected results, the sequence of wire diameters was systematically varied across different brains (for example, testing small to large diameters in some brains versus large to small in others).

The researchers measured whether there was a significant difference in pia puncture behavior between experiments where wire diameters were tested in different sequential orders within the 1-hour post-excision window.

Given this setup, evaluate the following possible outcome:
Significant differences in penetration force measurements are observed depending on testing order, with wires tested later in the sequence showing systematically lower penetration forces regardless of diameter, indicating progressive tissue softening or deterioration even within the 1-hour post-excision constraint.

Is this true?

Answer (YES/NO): NO